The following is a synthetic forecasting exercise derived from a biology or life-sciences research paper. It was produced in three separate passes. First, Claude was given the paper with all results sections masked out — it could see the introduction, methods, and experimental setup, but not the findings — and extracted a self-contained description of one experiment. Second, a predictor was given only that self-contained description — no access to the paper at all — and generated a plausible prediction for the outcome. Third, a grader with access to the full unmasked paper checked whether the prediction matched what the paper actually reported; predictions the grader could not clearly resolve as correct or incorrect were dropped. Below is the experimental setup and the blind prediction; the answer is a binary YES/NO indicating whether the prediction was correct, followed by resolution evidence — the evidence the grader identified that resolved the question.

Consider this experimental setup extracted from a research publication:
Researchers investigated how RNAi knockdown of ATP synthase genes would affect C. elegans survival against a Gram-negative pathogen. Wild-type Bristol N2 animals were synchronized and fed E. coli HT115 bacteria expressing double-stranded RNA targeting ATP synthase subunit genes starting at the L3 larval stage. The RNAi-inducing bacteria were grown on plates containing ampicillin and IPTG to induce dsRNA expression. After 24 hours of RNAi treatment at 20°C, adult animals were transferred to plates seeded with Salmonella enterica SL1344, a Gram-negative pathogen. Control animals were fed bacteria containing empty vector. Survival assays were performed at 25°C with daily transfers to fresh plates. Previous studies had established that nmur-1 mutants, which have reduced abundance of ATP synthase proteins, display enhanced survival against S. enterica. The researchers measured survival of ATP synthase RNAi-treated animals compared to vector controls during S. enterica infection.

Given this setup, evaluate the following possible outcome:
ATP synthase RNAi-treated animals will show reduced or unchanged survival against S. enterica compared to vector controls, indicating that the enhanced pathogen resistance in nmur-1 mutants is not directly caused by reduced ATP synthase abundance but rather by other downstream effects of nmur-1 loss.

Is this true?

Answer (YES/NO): NO